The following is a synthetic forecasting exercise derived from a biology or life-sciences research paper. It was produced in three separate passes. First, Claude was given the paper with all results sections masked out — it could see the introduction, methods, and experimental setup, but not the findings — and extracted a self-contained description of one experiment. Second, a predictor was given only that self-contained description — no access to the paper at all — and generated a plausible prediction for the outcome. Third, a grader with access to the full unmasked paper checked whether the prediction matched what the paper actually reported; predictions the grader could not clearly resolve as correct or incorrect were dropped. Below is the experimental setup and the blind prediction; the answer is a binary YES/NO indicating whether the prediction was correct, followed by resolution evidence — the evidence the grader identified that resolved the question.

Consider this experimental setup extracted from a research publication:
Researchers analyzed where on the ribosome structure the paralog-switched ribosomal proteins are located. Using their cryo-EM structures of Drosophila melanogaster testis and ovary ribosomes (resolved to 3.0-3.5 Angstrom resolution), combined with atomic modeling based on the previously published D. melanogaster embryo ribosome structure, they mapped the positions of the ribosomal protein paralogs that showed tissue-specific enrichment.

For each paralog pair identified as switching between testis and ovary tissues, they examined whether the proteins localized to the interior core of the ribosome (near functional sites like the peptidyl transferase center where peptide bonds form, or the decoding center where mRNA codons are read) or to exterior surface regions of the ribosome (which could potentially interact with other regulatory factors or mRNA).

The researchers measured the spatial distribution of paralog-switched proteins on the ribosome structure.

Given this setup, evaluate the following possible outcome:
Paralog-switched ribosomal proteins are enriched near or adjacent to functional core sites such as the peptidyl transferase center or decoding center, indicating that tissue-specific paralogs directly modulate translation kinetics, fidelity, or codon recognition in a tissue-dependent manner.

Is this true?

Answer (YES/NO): NO